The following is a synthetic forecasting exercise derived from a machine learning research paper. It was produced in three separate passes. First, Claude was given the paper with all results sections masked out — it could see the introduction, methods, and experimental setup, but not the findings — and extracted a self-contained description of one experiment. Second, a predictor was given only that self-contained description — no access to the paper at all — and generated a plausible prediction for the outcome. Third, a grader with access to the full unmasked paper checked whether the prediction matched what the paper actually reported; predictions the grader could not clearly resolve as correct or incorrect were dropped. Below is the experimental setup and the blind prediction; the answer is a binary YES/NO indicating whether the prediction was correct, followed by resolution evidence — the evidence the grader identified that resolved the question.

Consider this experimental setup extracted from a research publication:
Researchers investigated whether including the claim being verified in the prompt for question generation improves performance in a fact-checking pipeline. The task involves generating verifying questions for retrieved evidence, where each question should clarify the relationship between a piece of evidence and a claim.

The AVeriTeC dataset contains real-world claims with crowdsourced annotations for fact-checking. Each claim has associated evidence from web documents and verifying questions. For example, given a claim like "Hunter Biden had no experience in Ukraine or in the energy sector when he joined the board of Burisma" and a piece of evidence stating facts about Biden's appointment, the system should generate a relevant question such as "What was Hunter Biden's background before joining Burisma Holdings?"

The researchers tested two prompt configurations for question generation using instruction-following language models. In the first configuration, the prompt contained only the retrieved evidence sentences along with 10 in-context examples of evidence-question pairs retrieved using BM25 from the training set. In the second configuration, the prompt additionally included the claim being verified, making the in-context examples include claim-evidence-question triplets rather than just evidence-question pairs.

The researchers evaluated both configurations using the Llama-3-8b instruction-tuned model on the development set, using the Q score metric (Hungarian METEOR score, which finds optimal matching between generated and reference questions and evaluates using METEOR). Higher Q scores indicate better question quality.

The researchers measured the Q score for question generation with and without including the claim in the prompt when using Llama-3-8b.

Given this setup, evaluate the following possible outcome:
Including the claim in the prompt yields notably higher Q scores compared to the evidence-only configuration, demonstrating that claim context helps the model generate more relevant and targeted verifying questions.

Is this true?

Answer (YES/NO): YES